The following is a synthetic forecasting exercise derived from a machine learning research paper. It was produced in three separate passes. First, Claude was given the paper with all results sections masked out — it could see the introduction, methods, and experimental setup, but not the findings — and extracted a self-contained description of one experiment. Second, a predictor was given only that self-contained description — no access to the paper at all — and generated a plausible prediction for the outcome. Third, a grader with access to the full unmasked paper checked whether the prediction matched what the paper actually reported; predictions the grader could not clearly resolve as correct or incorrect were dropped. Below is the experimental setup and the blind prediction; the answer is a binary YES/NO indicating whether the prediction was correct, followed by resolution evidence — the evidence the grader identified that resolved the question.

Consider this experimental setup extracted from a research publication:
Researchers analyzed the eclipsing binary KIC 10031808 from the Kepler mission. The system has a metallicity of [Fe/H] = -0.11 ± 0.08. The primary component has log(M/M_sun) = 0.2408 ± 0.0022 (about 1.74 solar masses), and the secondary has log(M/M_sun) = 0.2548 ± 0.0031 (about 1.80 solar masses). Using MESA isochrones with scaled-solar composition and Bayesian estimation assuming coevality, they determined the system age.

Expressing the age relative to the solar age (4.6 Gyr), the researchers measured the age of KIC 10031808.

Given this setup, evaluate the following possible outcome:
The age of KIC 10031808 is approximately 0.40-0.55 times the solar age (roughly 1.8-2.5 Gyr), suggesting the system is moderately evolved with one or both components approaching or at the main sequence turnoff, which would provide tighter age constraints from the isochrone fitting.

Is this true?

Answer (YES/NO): NO